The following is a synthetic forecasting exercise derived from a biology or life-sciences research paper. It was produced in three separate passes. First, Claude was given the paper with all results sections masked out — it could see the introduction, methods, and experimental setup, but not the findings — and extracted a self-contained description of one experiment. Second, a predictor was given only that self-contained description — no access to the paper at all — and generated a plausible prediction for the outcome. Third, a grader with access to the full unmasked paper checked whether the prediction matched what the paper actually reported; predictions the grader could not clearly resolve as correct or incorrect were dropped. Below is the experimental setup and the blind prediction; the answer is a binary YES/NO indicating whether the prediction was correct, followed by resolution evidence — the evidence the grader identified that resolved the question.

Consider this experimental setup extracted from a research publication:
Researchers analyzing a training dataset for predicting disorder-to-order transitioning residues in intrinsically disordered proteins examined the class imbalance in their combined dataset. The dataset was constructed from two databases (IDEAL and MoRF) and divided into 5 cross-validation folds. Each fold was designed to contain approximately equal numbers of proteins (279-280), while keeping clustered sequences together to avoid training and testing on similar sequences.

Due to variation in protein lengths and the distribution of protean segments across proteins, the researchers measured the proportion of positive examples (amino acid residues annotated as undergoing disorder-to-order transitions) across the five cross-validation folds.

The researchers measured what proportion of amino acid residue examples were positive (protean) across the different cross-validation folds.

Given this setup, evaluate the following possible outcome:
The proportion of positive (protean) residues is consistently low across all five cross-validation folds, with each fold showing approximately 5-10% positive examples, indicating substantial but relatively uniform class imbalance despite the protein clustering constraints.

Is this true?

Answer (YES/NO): NO